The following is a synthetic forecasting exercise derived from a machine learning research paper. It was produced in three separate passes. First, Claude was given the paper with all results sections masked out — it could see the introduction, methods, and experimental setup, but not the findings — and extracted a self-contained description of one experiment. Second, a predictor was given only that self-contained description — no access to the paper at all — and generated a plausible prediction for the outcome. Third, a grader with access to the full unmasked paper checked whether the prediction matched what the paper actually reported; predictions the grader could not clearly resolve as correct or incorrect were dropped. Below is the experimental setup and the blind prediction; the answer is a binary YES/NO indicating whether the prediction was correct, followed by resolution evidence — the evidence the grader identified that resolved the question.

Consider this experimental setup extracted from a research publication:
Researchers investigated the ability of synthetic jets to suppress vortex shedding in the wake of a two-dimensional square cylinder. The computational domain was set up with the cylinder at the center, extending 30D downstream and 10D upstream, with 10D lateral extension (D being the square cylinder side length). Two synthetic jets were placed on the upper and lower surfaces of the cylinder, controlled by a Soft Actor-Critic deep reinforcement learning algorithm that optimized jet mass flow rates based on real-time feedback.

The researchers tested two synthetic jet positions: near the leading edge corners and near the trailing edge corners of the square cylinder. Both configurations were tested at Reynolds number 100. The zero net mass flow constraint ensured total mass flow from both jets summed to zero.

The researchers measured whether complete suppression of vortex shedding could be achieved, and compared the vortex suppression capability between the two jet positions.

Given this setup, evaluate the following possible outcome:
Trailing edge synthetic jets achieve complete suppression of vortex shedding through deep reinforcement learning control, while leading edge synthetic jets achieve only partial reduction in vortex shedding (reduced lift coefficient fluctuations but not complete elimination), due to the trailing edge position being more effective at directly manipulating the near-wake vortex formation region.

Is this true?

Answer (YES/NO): YES